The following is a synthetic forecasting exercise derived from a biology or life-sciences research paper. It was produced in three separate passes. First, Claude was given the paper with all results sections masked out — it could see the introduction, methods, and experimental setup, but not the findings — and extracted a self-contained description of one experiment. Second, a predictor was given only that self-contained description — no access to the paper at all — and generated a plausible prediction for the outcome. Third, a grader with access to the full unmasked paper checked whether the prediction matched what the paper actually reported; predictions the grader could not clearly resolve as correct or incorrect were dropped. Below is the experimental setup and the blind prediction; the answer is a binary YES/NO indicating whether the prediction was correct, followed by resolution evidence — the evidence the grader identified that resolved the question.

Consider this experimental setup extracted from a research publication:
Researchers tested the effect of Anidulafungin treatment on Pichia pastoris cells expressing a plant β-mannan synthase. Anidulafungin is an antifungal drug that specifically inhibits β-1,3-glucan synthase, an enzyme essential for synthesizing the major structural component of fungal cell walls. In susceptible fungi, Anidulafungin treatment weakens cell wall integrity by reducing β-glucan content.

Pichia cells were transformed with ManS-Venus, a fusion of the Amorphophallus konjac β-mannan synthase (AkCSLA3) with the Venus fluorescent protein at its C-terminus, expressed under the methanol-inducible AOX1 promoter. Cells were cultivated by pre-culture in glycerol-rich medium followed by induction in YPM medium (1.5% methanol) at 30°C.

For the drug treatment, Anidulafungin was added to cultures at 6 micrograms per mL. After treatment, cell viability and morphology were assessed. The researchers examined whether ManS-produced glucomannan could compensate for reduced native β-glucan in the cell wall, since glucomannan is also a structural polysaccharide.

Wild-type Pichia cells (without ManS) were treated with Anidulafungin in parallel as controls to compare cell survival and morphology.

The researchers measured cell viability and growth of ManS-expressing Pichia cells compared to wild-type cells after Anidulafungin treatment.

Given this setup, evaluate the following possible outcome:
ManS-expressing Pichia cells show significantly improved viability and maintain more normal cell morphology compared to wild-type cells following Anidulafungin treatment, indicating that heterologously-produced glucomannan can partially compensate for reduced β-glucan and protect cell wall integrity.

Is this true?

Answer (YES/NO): NO